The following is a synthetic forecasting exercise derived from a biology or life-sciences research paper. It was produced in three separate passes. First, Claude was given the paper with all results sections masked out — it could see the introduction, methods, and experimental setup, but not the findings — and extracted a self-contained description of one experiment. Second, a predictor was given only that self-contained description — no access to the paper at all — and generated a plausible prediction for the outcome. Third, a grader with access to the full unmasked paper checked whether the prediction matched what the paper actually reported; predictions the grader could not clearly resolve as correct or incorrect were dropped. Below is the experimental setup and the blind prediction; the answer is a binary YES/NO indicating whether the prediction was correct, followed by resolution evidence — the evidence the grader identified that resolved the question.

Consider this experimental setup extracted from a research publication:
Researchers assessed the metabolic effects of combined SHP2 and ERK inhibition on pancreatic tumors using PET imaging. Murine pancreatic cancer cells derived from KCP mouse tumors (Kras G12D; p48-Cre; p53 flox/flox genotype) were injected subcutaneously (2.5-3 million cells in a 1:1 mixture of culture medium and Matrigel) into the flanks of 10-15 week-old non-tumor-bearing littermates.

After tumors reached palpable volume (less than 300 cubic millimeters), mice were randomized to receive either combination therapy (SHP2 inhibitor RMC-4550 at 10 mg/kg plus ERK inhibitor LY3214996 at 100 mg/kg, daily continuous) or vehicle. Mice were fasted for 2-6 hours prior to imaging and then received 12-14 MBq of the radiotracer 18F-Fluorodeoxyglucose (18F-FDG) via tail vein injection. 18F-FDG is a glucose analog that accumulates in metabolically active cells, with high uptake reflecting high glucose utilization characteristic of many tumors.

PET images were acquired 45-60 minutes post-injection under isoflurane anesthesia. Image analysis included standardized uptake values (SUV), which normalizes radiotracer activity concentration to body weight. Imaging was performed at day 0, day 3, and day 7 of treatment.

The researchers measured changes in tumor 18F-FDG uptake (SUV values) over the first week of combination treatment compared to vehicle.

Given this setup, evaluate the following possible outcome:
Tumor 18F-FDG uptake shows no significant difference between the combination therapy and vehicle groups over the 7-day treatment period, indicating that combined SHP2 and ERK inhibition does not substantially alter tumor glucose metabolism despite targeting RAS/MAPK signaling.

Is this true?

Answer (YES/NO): NO